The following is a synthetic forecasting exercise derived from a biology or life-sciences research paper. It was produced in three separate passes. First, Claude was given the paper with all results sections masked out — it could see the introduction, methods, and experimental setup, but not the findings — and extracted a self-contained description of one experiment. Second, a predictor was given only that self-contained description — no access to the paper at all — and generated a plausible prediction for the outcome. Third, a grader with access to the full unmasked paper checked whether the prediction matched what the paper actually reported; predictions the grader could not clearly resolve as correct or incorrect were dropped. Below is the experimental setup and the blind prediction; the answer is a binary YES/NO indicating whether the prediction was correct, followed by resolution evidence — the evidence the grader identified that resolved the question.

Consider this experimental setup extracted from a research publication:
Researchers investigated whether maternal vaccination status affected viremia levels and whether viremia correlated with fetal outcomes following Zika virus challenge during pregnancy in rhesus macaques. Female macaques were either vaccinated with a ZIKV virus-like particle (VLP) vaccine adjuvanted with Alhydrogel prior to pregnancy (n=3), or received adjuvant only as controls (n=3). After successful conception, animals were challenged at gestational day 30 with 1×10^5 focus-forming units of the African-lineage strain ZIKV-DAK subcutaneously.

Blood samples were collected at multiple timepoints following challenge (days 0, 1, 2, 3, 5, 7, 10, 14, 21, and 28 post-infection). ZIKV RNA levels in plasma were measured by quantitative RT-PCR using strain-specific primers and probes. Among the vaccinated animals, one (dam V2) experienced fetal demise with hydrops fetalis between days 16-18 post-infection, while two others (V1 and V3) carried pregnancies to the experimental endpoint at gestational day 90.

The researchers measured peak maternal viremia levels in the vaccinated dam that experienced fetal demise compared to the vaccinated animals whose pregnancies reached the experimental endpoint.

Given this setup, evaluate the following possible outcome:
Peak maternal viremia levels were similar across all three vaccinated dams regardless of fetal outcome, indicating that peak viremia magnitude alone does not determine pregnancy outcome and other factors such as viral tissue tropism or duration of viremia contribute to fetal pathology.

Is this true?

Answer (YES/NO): NO